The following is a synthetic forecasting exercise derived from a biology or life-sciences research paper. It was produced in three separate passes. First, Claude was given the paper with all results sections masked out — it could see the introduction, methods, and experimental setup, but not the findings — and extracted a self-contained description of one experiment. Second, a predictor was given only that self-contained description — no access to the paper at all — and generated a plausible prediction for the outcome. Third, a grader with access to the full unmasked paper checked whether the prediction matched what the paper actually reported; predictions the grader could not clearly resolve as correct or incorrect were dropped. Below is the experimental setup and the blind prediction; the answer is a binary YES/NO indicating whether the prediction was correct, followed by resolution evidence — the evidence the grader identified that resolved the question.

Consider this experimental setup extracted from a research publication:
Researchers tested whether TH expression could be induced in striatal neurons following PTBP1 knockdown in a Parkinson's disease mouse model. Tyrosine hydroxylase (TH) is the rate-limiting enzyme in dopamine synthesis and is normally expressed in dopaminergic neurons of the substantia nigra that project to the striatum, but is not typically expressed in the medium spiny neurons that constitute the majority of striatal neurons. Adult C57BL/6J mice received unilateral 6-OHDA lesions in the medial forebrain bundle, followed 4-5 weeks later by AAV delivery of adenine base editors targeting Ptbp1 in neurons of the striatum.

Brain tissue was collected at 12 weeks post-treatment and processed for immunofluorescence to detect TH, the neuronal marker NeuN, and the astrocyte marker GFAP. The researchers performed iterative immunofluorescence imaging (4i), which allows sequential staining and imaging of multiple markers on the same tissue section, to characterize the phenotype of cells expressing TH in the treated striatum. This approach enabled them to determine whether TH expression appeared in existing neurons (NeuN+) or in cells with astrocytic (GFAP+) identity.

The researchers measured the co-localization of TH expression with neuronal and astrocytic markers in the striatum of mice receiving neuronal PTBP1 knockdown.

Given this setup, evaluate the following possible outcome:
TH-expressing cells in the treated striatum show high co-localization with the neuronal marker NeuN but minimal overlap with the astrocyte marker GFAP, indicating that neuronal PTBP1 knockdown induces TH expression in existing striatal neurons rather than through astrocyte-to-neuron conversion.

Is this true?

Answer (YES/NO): YES